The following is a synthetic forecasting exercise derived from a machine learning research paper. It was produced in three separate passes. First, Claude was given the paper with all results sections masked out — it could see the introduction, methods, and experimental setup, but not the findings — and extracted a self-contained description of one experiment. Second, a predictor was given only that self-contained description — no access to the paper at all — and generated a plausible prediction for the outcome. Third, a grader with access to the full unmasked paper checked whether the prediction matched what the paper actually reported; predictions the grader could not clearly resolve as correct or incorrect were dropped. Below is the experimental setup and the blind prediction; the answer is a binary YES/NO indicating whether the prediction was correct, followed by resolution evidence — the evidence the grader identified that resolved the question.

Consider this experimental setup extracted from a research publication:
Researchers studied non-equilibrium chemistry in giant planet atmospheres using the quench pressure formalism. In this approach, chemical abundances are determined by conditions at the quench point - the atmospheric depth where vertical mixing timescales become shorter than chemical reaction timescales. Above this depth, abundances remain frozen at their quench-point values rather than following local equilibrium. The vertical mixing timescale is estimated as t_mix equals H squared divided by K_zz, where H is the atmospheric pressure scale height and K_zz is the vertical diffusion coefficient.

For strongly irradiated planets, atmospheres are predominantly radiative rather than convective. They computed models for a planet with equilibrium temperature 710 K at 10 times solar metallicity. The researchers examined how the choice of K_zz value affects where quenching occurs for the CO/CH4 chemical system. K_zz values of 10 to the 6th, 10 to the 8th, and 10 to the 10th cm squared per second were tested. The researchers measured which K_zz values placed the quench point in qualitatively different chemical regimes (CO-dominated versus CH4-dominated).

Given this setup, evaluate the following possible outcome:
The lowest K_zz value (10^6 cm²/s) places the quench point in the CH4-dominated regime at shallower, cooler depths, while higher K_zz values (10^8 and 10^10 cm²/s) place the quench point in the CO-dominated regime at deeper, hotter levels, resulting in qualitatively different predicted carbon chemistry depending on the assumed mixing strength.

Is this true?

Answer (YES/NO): NO